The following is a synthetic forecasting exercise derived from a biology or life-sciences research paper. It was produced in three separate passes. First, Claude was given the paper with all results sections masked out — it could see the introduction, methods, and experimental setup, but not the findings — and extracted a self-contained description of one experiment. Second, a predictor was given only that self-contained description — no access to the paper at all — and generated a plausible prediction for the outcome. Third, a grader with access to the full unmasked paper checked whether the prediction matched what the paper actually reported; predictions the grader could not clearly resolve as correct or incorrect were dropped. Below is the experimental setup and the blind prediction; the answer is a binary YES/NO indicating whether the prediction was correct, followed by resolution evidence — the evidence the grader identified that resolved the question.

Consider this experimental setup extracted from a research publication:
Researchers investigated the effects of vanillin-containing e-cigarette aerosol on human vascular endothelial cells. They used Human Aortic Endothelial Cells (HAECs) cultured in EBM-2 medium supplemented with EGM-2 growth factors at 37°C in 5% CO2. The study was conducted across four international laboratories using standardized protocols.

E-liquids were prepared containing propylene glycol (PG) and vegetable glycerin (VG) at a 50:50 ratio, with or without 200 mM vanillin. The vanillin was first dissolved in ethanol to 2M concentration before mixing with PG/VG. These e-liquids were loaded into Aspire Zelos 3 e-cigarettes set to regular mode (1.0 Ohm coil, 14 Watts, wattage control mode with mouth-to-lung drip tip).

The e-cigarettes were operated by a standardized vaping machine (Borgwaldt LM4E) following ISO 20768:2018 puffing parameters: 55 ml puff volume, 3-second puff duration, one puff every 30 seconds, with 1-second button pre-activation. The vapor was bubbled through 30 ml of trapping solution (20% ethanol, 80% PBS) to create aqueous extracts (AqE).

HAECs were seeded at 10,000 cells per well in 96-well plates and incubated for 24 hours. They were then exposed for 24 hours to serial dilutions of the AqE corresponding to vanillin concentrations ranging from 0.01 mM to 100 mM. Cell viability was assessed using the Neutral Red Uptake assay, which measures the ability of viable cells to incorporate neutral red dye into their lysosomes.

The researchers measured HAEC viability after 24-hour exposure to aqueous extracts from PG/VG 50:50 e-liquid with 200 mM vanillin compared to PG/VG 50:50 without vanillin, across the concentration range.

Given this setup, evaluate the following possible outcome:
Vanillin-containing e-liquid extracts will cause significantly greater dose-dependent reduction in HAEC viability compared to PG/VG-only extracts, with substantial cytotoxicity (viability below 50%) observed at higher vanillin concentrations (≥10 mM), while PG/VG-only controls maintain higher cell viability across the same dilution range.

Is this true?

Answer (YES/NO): NO